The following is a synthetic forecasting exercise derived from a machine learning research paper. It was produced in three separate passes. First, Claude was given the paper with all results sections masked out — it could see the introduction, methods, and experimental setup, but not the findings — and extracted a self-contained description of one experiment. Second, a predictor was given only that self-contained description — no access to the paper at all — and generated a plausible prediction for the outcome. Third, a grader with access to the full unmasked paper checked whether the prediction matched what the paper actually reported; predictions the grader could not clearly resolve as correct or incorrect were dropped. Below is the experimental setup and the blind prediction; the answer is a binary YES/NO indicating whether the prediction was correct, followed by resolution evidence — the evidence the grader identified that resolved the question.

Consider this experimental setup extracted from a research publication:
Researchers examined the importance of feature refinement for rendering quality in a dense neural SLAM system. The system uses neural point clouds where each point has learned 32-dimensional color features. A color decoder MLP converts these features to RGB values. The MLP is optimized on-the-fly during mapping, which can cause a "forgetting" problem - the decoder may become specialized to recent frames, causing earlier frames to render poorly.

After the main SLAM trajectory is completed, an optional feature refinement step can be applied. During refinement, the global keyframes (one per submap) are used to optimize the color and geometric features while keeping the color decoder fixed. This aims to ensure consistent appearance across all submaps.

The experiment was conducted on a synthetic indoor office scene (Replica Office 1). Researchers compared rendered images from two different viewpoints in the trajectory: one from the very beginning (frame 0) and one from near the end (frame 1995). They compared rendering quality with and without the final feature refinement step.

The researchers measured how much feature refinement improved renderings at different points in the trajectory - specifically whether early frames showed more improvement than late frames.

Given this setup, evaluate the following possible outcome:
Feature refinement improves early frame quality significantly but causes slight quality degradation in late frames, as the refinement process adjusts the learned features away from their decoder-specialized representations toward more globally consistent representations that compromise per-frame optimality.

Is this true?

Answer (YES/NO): NO